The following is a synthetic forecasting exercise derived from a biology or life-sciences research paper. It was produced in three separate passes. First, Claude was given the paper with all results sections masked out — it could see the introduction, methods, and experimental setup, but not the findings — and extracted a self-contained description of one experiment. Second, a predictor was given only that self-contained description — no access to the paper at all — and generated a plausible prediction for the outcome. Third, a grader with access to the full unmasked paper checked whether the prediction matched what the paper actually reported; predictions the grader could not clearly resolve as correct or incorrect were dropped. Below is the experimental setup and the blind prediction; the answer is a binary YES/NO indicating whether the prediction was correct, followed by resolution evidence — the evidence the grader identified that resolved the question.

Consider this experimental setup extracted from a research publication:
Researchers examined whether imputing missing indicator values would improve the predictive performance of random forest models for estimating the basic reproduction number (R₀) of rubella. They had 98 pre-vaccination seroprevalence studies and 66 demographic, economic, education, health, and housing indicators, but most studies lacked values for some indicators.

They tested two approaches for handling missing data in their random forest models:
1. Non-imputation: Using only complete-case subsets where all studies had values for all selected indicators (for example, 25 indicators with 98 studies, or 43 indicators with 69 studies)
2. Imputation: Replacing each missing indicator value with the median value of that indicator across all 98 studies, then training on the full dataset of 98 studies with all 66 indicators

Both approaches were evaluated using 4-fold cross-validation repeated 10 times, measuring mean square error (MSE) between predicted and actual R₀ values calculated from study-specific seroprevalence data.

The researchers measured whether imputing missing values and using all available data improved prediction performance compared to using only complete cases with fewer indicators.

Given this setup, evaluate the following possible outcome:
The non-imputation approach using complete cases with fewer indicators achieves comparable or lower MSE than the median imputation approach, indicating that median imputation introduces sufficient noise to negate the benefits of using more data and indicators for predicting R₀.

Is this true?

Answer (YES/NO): YES